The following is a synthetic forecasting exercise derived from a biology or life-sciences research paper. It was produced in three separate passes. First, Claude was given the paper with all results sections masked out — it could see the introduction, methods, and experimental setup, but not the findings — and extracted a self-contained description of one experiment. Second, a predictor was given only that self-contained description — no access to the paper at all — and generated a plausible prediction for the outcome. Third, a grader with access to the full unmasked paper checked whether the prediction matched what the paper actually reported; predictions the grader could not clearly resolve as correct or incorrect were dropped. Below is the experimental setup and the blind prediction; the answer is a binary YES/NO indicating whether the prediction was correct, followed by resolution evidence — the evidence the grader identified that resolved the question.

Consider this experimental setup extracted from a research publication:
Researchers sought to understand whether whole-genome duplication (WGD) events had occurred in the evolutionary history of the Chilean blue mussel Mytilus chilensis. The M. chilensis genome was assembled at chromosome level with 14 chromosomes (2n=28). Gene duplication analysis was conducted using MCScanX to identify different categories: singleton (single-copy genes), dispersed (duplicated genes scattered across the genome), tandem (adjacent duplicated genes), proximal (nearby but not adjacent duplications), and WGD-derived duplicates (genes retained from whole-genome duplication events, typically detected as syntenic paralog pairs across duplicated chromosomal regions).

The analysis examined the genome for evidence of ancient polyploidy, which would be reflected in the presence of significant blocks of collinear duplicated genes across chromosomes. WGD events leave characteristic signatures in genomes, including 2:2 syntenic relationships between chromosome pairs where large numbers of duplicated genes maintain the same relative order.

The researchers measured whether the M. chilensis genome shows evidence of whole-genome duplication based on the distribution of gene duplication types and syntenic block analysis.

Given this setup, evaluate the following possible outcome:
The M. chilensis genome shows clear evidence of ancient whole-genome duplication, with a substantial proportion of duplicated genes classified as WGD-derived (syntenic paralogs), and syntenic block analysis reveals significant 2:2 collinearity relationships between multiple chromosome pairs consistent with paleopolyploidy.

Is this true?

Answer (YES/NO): NO